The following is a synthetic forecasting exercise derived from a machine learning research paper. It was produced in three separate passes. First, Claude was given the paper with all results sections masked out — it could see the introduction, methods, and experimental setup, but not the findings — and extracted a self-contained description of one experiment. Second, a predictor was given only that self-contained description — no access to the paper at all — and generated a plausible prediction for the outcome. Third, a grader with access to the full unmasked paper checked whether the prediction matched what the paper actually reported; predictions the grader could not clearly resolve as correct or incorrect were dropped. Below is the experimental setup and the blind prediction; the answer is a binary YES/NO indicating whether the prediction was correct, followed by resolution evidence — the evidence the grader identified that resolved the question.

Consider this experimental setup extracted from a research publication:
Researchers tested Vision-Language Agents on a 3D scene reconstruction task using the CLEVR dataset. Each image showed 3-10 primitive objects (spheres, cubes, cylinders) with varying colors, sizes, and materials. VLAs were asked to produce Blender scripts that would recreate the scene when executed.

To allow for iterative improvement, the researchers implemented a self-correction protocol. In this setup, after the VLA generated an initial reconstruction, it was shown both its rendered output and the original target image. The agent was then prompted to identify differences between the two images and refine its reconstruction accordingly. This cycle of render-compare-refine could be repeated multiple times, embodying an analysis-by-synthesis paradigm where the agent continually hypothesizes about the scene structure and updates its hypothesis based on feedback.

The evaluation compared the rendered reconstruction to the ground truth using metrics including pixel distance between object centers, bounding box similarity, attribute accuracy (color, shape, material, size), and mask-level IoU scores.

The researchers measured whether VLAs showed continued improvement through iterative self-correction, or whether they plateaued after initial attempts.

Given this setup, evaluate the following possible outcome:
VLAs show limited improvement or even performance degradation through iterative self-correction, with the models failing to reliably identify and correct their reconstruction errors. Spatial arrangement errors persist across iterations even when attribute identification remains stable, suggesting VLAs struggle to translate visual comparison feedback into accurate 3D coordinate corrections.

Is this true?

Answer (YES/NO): NO